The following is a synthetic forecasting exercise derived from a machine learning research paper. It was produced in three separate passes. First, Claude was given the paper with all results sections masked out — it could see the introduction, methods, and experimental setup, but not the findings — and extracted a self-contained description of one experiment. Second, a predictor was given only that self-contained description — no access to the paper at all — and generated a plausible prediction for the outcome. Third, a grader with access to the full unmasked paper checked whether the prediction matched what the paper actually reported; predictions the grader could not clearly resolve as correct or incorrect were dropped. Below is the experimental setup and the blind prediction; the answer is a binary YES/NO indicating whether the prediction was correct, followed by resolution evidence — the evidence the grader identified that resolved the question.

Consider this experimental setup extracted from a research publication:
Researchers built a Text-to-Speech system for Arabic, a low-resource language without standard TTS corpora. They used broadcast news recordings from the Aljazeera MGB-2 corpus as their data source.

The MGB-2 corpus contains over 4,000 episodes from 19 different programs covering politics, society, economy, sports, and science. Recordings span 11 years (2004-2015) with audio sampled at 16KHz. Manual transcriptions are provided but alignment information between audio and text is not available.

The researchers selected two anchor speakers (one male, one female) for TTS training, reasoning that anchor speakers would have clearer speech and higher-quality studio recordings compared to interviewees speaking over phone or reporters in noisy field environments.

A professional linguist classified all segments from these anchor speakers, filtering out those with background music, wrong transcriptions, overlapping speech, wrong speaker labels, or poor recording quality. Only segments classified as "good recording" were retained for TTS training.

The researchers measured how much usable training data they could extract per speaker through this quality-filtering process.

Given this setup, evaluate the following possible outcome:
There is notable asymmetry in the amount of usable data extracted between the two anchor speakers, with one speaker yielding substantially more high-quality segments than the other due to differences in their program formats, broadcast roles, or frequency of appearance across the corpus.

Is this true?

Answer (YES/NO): NO